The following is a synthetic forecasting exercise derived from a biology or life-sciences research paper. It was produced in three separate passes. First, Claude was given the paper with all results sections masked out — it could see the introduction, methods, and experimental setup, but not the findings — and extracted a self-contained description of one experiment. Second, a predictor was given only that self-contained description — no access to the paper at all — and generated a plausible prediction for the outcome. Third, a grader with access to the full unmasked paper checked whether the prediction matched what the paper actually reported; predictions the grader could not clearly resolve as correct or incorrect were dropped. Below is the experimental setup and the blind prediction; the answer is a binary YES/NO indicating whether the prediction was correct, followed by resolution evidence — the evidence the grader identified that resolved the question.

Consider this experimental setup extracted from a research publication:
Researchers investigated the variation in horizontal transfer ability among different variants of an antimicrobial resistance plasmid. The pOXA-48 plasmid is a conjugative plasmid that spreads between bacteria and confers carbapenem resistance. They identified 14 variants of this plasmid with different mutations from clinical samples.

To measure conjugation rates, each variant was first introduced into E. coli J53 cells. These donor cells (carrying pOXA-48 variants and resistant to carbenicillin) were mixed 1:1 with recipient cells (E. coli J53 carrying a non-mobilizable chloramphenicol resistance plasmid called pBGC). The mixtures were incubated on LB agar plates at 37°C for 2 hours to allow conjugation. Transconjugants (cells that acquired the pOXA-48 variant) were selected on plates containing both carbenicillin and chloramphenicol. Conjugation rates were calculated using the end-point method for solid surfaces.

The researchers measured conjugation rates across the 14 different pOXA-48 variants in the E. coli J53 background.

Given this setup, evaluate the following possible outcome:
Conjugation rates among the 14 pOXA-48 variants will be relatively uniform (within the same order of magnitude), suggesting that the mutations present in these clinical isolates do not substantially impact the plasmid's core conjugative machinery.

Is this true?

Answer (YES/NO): NO